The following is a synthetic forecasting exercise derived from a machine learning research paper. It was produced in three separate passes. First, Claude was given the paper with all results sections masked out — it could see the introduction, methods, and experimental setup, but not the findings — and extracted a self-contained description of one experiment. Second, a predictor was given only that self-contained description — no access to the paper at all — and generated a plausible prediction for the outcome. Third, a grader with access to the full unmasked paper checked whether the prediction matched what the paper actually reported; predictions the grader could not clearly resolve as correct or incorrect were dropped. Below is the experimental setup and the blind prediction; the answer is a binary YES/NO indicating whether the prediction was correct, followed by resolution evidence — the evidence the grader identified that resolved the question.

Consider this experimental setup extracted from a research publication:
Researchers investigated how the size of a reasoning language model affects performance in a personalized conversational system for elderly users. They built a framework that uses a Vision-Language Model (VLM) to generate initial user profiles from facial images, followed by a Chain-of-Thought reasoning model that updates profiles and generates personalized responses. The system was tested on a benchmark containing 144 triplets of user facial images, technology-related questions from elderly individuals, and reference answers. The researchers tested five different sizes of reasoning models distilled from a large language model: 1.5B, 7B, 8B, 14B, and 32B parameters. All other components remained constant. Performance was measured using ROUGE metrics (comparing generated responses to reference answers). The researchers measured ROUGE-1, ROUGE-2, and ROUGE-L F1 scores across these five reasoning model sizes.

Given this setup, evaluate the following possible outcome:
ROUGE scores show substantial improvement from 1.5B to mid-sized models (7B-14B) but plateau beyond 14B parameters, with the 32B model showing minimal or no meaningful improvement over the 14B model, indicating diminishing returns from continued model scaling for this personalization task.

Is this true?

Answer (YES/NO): YES